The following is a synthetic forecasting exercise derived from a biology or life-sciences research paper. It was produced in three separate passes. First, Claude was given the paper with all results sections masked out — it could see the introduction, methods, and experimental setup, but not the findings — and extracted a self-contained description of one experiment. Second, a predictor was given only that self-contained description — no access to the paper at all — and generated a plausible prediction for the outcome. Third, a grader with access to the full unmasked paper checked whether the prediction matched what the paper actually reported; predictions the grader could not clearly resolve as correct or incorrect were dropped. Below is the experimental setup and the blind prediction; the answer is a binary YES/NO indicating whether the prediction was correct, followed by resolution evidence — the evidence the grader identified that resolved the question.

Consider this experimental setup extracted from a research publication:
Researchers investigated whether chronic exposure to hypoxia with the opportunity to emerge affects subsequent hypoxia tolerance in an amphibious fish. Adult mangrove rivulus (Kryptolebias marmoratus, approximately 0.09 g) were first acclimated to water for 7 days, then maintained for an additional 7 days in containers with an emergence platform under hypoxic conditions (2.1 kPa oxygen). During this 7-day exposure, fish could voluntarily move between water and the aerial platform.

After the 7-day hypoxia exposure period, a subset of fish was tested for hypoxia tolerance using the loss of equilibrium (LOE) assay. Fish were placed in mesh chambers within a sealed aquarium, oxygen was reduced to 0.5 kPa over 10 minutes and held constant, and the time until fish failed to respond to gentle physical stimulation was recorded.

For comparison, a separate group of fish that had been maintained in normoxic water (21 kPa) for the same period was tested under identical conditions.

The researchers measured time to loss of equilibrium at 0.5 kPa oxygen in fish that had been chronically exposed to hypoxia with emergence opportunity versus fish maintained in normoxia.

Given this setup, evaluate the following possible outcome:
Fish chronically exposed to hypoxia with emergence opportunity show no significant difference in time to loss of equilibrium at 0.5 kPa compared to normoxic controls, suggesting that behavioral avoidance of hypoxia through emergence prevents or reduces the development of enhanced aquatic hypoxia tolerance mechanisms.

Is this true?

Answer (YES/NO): NO